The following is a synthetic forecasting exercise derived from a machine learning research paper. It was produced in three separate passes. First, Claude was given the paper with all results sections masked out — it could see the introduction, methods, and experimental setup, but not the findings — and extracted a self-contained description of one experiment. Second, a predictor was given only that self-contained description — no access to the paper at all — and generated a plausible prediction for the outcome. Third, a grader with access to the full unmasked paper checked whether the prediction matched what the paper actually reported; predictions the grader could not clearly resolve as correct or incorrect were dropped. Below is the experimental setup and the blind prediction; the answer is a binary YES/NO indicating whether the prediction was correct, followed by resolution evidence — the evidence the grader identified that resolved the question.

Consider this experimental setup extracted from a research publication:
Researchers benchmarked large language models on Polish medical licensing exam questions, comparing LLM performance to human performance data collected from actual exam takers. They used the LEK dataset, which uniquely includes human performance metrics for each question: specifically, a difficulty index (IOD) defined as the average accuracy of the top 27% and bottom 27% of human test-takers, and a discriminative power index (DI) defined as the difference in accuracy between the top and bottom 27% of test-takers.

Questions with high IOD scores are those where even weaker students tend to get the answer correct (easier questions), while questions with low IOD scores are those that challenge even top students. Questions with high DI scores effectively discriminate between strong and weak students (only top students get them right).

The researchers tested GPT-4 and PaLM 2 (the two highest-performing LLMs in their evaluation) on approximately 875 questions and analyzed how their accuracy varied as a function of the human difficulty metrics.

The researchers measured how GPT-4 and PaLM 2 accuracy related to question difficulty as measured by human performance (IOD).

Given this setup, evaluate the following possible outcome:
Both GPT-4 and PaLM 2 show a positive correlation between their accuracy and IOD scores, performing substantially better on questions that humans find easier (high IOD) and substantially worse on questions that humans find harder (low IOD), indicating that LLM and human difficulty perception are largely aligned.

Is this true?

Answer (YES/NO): NO